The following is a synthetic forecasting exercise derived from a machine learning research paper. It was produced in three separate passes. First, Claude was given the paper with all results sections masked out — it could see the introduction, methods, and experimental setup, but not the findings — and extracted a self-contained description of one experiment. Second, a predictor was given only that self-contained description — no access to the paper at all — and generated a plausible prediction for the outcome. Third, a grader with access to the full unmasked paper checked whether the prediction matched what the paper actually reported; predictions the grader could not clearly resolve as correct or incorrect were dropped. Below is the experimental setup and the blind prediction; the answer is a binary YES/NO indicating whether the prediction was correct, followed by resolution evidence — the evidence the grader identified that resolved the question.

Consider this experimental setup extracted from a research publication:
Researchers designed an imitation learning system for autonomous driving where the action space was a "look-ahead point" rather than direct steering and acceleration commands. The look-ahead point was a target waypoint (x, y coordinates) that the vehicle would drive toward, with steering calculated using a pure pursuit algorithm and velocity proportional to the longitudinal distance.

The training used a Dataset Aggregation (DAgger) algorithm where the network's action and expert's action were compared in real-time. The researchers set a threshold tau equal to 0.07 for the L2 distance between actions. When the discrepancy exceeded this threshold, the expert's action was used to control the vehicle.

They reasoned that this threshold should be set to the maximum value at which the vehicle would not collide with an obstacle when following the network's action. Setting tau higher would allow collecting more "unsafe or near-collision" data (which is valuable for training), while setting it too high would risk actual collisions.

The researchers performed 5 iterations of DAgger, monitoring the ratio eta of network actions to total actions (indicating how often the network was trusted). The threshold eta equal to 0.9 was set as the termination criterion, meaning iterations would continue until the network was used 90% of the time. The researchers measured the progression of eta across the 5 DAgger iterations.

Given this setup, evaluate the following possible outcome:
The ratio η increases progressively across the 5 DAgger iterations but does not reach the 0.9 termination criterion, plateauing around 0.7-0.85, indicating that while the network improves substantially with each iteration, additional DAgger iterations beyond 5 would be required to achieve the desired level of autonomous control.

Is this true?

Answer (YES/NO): NO